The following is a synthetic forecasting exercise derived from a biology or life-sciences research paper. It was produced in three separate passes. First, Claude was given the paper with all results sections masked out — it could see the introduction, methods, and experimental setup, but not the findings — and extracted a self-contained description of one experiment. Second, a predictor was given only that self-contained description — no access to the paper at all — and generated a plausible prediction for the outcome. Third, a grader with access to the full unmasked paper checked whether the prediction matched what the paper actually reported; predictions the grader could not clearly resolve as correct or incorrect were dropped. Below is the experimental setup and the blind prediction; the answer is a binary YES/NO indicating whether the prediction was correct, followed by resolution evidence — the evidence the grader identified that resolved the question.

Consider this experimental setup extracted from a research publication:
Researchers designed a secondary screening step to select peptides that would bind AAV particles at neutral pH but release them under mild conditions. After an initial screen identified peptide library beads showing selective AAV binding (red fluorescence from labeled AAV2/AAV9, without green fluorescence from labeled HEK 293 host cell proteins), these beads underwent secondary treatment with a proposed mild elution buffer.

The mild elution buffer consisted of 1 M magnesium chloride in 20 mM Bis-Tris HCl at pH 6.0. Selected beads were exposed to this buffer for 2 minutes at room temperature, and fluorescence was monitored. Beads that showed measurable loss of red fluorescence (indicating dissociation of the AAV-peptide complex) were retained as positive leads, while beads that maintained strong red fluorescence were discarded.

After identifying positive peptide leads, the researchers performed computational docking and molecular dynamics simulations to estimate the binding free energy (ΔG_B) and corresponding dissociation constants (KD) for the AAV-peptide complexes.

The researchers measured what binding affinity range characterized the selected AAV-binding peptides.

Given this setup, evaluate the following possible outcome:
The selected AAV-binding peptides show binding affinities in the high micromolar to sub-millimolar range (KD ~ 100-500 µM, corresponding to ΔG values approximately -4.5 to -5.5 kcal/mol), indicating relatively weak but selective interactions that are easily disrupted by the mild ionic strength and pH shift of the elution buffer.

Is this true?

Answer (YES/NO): NO